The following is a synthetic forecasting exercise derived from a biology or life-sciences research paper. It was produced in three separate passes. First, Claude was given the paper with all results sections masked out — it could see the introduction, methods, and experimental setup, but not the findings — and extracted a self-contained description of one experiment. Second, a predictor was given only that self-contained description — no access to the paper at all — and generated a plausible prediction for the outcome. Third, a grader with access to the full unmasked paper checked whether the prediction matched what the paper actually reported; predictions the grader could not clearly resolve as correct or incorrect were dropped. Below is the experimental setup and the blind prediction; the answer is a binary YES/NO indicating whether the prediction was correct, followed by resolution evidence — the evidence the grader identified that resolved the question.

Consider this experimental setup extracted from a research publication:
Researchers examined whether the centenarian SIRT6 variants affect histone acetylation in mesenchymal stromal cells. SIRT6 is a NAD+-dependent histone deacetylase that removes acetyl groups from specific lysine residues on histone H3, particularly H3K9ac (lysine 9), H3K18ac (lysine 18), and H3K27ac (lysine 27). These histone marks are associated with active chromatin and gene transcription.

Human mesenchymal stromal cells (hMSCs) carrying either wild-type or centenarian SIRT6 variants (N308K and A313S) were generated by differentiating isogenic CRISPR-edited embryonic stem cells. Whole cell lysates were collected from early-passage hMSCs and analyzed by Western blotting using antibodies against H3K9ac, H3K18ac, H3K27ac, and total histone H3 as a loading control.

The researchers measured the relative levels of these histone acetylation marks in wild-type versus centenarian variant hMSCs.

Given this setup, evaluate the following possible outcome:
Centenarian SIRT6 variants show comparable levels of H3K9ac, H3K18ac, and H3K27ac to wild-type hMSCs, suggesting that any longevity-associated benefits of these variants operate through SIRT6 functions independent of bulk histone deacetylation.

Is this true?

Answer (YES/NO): NO